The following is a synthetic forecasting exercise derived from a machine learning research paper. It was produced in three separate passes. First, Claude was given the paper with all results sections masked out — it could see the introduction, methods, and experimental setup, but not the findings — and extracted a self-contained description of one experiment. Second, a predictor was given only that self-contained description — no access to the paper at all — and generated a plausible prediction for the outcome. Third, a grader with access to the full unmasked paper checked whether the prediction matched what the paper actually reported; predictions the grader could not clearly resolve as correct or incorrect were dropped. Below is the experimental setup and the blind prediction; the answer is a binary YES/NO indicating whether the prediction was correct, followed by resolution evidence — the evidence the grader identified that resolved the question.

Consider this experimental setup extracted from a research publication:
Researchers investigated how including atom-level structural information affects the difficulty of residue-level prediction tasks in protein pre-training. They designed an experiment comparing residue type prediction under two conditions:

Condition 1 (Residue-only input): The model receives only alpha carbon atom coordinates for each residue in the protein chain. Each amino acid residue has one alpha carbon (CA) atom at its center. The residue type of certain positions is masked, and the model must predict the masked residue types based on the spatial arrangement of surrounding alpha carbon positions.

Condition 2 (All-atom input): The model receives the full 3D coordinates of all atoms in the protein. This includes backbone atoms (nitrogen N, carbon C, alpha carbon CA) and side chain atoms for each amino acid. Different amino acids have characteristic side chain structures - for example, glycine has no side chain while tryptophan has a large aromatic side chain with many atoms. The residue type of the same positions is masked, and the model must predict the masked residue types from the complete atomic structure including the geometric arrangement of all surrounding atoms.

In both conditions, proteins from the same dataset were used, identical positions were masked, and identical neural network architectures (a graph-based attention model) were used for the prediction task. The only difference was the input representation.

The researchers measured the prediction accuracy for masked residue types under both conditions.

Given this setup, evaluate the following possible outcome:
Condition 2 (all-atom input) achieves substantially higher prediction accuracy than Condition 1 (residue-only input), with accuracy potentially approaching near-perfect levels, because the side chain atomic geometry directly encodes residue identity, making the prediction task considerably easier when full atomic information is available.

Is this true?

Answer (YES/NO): YES